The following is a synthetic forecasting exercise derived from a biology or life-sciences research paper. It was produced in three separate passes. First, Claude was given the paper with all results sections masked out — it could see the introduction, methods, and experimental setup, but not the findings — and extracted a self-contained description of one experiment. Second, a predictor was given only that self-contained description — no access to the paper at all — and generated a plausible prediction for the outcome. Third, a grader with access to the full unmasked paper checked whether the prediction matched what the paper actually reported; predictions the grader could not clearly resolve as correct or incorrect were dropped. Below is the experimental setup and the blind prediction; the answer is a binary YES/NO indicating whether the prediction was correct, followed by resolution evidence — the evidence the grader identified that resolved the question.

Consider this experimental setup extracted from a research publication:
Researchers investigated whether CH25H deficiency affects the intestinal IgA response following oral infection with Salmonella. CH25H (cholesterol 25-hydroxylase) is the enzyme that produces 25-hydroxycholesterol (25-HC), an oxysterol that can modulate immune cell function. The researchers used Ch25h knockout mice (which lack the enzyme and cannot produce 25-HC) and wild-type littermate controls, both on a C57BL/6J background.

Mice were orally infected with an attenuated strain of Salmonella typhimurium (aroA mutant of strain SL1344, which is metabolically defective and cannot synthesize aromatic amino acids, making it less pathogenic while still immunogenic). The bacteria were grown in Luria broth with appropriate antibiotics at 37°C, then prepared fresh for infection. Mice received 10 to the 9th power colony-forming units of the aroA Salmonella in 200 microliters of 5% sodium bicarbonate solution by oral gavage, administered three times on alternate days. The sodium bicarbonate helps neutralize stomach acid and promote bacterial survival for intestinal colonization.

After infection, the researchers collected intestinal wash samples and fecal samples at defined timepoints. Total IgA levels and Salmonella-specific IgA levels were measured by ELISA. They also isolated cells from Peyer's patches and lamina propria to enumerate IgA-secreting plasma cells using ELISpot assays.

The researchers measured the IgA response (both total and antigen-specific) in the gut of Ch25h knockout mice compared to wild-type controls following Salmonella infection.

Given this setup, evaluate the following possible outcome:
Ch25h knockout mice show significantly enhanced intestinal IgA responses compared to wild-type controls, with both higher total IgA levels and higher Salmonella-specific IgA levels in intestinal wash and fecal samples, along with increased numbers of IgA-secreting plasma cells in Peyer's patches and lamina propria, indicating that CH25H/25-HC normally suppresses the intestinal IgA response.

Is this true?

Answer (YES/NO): NO